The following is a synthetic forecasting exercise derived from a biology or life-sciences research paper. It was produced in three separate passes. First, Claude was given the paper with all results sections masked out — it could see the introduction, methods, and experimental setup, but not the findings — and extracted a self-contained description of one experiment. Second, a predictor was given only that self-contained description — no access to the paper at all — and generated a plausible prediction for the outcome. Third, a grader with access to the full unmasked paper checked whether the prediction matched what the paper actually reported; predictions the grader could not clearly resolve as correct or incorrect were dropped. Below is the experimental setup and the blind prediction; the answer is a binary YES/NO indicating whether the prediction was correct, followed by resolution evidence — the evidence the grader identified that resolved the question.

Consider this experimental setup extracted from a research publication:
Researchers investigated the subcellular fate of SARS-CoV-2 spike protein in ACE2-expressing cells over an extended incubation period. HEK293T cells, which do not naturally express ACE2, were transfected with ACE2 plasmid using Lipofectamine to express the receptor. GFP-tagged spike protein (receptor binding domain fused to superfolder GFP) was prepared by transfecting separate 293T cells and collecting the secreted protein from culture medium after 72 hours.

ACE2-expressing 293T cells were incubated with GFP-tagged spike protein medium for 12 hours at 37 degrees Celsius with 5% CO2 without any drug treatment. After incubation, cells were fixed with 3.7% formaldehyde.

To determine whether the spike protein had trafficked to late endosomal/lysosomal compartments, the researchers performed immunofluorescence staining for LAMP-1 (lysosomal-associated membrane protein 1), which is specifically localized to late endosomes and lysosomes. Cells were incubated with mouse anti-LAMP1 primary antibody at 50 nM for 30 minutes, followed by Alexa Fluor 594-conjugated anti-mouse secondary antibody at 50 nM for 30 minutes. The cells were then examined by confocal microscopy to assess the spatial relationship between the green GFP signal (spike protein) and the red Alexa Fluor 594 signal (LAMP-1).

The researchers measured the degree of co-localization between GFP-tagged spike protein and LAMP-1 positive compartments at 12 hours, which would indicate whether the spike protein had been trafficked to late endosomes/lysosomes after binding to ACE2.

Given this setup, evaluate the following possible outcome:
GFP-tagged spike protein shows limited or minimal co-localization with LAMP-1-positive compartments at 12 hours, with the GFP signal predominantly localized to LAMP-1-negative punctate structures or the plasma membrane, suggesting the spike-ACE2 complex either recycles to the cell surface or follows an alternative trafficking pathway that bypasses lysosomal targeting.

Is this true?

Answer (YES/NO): NO